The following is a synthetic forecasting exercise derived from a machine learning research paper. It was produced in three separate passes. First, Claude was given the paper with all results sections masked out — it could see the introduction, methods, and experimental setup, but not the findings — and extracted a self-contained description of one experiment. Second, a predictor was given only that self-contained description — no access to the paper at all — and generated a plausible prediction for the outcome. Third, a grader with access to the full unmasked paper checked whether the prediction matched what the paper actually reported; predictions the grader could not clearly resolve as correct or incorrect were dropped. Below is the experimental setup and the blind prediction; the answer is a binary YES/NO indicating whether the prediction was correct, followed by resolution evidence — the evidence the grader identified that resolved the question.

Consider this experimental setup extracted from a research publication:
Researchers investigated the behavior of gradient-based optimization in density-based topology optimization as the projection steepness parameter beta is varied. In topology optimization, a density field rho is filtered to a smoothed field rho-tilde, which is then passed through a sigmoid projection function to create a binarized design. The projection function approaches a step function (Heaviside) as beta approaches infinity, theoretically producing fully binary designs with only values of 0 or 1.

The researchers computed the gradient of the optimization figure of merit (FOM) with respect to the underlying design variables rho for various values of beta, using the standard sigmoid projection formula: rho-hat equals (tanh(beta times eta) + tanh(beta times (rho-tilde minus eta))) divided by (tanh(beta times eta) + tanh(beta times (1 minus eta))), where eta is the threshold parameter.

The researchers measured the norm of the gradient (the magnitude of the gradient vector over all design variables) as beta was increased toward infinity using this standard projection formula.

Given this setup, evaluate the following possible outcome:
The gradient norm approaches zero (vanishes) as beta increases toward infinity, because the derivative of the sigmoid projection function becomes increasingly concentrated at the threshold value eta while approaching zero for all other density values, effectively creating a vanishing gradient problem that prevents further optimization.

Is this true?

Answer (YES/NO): YES